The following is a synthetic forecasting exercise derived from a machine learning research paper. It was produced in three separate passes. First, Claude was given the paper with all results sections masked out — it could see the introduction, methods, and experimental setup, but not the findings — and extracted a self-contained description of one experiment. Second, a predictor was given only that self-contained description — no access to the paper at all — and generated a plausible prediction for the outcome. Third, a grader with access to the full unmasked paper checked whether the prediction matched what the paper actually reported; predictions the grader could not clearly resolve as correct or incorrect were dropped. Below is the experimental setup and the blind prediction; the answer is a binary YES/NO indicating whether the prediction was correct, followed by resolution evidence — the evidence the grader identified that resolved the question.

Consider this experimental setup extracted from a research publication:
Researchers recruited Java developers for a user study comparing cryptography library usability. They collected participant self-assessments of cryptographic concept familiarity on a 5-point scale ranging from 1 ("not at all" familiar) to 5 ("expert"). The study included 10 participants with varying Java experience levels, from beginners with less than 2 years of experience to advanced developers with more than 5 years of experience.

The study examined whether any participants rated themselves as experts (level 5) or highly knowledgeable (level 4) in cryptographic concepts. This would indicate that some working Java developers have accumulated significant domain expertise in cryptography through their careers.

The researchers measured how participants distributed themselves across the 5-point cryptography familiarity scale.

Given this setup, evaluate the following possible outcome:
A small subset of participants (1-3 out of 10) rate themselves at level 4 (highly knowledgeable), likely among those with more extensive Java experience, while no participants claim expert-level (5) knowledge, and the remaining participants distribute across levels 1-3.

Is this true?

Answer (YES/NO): NO